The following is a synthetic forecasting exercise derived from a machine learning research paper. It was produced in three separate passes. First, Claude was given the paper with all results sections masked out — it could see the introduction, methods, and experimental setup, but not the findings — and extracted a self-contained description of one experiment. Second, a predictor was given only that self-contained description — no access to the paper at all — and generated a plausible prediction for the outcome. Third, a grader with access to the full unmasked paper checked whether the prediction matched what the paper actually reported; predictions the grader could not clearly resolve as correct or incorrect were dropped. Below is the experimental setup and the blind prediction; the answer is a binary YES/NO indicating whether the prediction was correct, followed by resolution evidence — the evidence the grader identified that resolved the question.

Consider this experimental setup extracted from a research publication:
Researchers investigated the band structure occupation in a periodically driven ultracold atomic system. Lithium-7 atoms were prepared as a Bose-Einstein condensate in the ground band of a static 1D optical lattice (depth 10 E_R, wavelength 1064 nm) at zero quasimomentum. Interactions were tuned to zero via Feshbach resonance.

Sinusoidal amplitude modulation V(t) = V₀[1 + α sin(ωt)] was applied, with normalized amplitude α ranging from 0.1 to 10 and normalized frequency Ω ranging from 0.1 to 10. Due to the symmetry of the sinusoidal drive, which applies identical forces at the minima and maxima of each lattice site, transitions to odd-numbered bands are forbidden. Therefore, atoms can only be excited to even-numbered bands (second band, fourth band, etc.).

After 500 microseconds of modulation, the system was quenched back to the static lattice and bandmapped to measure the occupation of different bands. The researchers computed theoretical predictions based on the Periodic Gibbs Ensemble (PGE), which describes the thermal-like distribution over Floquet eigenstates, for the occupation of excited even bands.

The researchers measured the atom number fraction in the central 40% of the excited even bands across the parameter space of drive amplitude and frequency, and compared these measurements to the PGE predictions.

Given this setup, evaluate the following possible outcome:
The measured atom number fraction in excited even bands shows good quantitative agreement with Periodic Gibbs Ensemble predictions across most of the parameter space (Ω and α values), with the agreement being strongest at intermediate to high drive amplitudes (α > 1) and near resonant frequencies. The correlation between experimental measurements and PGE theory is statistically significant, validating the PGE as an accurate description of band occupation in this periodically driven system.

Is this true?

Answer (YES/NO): YES